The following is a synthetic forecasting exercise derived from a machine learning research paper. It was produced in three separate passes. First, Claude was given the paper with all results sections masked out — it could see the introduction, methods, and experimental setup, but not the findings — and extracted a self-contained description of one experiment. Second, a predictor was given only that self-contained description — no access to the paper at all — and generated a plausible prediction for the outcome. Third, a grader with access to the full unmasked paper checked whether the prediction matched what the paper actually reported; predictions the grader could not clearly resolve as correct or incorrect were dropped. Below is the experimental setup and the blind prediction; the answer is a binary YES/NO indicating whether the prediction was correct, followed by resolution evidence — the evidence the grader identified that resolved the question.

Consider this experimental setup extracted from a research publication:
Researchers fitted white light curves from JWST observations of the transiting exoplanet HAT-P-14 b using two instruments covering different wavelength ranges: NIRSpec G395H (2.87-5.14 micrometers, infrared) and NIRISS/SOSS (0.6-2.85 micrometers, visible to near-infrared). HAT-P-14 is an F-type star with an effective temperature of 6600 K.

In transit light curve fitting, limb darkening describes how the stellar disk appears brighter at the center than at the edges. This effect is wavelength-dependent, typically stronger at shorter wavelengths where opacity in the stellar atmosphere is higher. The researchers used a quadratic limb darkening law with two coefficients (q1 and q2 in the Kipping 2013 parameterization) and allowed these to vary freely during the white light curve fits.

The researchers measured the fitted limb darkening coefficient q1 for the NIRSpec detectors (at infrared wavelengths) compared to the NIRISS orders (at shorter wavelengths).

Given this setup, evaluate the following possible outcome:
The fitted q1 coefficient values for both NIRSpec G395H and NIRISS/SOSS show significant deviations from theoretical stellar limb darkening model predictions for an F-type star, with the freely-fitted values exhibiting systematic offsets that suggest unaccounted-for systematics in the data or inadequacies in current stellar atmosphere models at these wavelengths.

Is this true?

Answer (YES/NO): NO